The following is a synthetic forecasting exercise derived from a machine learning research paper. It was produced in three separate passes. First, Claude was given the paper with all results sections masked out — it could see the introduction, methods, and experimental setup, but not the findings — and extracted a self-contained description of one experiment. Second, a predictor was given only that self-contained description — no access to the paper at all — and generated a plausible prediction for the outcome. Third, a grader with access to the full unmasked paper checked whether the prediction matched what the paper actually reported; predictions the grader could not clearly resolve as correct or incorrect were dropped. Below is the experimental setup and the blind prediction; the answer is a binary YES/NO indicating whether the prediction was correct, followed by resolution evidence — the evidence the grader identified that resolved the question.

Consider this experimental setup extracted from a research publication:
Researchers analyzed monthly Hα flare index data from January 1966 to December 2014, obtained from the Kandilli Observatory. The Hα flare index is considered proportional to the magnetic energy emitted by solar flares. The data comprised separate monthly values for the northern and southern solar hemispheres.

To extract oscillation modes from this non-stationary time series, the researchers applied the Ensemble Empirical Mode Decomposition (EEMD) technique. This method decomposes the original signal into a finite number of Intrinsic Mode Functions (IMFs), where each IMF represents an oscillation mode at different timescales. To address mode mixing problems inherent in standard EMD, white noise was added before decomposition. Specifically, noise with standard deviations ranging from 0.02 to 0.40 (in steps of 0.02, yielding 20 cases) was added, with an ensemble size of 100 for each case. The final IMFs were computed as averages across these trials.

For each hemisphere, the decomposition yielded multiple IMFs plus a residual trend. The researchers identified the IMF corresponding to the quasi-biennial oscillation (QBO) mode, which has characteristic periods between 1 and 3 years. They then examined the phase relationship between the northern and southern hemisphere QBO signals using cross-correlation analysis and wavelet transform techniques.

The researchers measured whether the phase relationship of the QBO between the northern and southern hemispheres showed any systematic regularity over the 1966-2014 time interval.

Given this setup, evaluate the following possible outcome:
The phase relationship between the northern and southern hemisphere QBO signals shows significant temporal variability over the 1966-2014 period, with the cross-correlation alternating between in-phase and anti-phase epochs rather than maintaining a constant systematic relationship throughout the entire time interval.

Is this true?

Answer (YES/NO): NO